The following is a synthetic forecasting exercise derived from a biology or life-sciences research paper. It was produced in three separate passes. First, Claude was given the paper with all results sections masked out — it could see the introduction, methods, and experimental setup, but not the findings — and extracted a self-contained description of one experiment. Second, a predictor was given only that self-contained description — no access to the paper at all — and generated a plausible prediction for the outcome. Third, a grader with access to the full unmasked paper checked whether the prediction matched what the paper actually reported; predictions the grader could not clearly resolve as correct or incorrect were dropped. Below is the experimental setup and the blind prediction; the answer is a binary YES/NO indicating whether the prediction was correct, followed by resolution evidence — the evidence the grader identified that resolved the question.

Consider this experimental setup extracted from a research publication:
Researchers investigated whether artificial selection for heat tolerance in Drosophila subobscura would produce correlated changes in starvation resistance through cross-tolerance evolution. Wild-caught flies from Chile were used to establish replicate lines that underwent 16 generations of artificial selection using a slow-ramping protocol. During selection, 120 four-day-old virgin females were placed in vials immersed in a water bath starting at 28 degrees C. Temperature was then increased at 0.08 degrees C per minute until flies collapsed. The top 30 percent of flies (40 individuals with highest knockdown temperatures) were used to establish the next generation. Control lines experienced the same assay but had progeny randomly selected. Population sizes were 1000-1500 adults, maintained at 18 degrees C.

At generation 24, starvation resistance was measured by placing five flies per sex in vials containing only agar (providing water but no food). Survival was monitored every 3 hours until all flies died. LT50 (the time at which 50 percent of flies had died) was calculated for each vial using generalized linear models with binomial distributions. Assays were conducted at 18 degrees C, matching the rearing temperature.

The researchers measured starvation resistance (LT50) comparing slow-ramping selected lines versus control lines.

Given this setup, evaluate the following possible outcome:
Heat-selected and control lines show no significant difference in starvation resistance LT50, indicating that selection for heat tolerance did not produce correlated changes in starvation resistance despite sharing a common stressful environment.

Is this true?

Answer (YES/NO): NO